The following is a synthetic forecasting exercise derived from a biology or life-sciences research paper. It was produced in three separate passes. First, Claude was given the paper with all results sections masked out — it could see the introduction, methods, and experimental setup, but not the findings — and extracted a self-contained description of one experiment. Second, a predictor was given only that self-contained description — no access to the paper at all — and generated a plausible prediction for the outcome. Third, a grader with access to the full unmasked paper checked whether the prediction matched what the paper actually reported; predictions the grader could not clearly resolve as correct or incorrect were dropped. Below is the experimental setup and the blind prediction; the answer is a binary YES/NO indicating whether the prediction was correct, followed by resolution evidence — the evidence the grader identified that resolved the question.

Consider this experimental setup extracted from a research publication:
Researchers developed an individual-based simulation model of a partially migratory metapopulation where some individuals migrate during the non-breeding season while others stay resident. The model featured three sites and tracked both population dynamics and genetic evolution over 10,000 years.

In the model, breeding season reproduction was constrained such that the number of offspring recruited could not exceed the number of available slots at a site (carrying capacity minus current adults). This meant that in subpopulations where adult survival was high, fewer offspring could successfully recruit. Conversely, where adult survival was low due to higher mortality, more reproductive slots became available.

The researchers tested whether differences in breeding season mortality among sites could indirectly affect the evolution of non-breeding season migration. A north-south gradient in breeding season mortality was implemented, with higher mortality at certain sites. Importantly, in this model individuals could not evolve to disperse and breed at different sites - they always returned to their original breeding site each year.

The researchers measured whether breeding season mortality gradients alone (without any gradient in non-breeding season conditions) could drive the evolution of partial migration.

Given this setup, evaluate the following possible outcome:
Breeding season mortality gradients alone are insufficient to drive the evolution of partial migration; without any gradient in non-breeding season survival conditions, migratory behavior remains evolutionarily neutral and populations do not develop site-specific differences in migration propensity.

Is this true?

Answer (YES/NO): YES